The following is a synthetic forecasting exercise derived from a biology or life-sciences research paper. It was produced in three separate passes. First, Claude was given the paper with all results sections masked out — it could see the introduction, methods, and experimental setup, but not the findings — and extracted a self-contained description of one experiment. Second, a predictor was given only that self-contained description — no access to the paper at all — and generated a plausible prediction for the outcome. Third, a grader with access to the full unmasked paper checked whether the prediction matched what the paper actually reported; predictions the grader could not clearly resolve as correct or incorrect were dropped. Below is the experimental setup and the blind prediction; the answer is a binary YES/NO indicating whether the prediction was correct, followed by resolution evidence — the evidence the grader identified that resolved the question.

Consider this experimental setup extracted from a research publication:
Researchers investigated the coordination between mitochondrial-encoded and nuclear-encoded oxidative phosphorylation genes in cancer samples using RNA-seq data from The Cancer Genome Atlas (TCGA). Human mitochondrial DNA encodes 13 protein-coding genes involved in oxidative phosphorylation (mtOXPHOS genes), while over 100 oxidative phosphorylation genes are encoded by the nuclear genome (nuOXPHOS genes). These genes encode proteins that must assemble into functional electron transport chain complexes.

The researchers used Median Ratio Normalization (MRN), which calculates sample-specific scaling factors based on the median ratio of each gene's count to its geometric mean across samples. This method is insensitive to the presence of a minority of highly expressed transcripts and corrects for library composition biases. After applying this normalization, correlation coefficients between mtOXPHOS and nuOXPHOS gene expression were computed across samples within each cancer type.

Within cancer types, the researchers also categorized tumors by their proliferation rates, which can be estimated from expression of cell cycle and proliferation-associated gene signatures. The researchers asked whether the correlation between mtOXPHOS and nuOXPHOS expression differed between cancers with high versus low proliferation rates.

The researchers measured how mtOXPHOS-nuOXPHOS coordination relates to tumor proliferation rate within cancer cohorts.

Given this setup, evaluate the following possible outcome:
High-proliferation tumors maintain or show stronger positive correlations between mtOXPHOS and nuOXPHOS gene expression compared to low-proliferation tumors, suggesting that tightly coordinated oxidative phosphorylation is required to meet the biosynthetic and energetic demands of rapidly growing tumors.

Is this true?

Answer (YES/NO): NO